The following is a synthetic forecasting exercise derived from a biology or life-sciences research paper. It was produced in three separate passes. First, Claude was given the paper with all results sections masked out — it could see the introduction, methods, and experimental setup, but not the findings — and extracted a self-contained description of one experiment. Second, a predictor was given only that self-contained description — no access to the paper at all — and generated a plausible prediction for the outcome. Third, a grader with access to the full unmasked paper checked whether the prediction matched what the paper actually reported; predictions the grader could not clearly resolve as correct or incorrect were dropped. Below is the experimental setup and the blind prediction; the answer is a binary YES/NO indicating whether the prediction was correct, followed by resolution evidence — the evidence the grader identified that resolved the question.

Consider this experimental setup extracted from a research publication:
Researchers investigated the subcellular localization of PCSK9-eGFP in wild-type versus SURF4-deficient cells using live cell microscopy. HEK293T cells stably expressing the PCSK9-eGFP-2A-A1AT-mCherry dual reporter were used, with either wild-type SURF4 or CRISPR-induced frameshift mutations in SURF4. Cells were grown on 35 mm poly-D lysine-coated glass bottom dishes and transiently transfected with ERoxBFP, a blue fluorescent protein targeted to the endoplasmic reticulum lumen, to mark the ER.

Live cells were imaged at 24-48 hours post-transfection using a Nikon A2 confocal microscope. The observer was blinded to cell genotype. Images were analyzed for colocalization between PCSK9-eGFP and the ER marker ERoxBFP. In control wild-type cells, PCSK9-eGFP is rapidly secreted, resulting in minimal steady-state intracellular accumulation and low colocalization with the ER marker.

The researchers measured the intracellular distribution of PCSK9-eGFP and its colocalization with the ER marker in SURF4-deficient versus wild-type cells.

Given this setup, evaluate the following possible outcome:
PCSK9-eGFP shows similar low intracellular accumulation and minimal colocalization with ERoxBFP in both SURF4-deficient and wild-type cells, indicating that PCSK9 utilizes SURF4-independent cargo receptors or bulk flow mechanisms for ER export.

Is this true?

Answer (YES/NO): NO